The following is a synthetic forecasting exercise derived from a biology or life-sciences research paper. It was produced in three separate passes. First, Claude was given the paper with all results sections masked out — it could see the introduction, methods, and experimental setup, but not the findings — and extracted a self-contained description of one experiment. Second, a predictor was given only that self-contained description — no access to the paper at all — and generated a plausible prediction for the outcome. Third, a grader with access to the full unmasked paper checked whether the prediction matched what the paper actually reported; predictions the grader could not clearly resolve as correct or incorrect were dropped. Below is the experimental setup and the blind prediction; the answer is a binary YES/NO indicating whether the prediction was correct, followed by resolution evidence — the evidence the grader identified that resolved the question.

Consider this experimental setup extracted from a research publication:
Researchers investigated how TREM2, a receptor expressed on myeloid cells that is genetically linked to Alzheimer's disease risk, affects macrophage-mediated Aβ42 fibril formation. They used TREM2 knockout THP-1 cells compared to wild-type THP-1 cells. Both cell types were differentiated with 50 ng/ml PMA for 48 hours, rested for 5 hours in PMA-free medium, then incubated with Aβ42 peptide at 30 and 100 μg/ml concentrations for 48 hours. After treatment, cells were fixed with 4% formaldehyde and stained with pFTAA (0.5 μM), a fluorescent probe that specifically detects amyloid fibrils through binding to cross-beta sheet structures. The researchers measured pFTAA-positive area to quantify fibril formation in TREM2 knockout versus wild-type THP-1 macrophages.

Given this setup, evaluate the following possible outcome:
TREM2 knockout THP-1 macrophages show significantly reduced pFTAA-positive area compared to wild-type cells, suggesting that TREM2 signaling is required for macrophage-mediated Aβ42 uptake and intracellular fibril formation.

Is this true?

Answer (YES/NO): NO